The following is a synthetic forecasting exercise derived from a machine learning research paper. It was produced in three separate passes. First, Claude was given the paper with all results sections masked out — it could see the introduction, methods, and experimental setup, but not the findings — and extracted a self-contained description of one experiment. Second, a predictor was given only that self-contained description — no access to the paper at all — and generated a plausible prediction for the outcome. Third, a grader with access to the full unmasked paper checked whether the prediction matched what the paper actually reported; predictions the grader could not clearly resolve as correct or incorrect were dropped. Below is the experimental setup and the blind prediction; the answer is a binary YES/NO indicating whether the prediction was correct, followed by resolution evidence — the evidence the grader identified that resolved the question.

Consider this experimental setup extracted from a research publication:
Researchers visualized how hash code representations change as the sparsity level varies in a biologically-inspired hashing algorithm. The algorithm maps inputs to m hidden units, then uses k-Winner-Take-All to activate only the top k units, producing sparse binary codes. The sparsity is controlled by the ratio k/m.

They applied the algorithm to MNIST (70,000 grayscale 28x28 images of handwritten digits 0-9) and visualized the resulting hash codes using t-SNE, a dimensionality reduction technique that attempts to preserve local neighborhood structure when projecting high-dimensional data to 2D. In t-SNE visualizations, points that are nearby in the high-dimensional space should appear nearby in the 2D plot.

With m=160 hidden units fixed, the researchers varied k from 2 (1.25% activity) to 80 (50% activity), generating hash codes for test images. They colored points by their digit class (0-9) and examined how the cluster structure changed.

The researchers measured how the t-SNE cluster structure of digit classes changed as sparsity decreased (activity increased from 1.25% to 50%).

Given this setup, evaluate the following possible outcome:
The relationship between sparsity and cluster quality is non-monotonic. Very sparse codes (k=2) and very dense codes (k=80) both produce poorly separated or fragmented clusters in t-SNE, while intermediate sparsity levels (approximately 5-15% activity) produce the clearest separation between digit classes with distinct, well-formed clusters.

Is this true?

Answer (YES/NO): NO